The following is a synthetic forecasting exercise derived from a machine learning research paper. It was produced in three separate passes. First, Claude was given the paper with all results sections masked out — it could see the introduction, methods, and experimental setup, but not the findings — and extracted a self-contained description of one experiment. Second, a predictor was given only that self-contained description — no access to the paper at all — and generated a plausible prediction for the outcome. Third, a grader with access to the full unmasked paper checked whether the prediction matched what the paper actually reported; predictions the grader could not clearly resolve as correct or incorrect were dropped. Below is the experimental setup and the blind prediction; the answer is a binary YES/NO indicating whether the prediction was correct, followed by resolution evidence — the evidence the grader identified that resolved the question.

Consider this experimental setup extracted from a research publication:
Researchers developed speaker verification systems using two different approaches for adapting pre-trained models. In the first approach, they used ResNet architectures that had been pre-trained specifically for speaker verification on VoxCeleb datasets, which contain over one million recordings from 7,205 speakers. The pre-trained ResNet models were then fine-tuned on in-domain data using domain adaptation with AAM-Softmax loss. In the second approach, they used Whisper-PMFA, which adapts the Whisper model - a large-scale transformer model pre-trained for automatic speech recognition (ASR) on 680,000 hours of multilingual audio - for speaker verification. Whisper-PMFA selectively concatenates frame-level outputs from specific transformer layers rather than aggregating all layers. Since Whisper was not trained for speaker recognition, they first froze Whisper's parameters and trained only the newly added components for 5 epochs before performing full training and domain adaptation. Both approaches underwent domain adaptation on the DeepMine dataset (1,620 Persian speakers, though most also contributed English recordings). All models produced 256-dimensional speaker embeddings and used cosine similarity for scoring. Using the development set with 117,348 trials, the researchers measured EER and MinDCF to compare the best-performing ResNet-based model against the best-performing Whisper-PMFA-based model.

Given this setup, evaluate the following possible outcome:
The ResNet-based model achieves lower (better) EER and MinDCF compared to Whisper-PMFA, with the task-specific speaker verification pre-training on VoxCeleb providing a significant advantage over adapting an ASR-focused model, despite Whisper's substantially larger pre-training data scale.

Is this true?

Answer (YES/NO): YES